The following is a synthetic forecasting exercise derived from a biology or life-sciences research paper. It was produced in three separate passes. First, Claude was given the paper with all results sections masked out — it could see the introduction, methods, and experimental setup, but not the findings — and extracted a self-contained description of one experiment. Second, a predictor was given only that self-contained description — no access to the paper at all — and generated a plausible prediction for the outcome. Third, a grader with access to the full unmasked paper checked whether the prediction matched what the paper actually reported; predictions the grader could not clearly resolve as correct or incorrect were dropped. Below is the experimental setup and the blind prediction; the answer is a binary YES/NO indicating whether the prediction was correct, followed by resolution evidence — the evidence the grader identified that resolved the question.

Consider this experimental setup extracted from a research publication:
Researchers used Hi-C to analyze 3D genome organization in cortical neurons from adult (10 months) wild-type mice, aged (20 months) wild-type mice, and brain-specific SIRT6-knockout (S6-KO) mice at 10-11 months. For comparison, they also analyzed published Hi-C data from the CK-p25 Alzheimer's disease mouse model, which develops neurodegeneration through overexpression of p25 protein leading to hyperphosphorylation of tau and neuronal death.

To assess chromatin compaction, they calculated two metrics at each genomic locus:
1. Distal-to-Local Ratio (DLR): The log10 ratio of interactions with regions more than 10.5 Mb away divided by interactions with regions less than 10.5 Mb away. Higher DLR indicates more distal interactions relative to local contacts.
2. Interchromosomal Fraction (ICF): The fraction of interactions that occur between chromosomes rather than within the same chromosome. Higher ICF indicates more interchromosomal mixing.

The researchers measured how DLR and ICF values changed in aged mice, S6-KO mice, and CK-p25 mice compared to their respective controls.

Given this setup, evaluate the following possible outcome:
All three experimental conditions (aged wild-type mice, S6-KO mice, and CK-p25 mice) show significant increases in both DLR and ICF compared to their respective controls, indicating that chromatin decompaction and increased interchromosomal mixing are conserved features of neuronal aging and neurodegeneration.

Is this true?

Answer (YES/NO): NO